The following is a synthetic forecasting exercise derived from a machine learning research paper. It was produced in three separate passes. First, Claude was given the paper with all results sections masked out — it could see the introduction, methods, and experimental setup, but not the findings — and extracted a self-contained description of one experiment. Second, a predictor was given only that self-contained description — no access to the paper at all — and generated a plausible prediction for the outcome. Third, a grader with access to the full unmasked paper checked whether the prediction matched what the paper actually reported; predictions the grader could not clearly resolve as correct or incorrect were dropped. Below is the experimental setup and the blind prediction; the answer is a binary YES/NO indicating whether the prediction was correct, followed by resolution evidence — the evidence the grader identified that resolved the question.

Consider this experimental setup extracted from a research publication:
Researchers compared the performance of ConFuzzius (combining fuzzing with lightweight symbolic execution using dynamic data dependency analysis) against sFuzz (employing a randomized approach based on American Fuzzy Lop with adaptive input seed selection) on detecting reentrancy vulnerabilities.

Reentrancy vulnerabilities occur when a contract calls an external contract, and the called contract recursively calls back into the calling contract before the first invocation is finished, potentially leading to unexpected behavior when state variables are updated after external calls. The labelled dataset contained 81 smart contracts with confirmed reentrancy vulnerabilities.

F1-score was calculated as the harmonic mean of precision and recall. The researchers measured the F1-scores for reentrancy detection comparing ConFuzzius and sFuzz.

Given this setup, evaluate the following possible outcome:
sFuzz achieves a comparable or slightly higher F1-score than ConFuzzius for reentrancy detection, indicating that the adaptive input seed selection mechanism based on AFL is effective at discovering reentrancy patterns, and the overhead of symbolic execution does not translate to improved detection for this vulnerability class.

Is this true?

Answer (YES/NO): NO